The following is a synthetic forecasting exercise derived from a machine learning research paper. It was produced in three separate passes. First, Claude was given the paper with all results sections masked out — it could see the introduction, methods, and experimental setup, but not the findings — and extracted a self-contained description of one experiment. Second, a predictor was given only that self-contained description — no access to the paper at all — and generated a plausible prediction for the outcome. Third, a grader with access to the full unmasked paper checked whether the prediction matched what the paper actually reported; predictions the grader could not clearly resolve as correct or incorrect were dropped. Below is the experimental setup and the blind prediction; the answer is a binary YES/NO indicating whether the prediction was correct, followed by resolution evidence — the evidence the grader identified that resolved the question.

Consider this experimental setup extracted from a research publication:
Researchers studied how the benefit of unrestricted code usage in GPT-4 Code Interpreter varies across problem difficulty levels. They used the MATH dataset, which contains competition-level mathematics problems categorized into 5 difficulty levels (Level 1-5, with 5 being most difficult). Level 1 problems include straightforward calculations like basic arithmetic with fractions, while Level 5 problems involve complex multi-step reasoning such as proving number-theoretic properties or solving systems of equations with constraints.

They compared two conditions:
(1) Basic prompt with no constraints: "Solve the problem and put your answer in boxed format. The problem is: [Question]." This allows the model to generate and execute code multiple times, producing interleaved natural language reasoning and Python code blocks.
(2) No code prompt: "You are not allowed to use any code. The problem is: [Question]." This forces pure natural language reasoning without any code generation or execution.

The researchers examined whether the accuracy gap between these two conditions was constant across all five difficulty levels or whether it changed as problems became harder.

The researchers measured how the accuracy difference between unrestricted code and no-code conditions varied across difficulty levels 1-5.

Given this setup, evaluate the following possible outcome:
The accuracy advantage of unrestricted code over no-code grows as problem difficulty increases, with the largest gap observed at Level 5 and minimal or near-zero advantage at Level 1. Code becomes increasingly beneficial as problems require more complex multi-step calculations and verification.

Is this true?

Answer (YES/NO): YES